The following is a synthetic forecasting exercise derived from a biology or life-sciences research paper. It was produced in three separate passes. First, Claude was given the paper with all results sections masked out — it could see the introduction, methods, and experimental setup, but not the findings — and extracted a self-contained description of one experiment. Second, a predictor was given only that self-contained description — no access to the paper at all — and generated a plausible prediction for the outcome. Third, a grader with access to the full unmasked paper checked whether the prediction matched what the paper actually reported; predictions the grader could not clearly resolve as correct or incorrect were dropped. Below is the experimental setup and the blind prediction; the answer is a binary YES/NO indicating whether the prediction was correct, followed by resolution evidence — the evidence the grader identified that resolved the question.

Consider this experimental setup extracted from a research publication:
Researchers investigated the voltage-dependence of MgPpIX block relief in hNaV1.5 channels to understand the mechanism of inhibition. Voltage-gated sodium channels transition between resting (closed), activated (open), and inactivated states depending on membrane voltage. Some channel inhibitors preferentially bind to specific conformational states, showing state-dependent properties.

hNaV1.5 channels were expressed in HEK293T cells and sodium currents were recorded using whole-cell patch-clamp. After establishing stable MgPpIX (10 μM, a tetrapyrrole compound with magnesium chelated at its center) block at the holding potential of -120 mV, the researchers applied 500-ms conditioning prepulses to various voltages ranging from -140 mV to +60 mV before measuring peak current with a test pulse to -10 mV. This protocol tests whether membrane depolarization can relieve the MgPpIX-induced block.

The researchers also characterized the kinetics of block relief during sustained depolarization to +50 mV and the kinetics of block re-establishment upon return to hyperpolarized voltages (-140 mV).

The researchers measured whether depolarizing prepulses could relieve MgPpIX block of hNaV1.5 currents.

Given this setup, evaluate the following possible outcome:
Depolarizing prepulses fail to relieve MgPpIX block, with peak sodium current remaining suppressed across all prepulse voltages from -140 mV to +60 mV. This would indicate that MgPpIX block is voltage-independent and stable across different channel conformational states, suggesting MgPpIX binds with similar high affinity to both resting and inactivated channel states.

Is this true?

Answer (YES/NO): NO